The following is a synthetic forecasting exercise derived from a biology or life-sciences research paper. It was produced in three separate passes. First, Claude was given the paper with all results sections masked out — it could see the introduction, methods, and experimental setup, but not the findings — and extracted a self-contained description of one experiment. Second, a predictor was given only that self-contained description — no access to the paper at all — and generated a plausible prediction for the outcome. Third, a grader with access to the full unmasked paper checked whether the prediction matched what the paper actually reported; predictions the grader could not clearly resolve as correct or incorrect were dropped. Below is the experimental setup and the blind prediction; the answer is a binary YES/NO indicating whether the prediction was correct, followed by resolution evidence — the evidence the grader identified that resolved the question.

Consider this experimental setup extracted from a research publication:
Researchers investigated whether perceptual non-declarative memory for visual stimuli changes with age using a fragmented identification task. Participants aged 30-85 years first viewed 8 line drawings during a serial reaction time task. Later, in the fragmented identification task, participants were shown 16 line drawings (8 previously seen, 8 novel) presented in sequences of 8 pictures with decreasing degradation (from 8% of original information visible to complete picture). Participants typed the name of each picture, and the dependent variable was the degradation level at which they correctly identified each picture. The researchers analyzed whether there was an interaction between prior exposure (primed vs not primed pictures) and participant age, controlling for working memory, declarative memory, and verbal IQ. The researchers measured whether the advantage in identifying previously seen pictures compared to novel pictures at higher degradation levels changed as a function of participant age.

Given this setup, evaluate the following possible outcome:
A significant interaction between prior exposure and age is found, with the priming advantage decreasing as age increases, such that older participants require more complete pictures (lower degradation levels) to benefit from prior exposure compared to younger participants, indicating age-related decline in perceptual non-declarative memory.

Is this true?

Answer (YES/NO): NO